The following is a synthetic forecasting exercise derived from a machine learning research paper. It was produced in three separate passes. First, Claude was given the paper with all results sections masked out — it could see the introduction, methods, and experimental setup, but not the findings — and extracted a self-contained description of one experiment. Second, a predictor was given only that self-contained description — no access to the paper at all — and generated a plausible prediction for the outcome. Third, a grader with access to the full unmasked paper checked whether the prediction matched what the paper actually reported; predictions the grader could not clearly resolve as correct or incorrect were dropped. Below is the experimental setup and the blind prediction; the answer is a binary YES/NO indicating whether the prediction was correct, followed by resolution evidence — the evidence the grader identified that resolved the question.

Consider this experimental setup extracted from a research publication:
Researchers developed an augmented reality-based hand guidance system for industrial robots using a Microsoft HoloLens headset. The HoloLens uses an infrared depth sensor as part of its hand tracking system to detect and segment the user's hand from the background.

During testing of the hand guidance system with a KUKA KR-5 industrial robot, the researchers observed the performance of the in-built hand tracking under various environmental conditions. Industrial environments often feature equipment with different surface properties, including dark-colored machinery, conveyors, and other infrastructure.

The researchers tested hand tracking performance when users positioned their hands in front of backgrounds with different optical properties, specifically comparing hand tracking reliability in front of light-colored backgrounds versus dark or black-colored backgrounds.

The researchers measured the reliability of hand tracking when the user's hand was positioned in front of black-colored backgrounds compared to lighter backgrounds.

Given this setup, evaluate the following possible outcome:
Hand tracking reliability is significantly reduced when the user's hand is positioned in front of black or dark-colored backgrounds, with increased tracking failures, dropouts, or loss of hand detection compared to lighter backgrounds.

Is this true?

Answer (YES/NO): YES